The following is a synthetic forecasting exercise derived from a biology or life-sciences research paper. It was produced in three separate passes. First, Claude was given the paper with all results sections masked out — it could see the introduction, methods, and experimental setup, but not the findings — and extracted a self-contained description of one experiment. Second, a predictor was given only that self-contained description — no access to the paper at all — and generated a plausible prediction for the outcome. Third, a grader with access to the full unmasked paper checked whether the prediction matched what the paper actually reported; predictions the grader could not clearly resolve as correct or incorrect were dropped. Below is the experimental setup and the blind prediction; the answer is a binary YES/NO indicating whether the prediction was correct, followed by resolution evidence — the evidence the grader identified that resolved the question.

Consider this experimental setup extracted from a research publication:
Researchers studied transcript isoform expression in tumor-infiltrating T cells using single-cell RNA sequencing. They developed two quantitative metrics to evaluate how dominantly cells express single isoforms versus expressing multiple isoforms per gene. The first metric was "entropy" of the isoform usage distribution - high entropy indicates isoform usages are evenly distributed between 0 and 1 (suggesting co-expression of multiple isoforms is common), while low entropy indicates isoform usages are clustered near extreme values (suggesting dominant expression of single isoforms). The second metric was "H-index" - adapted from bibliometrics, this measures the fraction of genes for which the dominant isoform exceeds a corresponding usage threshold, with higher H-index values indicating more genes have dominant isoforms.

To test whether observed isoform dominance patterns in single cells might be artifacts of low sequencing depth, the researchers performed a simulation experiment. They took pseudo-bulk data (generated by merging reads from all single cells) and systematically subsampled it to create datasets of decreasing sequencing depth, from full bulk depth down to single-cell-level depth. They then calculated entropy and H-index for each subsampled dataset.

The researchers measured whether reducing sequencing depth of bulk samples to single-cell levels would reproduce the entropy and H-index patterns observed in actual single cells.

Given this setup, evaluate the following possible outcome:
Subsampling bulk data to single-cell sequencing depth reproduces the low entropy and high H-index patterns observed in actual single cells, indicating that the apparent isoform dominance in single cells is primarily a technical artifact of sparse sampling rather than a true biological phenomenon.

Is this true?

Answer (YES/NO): NO